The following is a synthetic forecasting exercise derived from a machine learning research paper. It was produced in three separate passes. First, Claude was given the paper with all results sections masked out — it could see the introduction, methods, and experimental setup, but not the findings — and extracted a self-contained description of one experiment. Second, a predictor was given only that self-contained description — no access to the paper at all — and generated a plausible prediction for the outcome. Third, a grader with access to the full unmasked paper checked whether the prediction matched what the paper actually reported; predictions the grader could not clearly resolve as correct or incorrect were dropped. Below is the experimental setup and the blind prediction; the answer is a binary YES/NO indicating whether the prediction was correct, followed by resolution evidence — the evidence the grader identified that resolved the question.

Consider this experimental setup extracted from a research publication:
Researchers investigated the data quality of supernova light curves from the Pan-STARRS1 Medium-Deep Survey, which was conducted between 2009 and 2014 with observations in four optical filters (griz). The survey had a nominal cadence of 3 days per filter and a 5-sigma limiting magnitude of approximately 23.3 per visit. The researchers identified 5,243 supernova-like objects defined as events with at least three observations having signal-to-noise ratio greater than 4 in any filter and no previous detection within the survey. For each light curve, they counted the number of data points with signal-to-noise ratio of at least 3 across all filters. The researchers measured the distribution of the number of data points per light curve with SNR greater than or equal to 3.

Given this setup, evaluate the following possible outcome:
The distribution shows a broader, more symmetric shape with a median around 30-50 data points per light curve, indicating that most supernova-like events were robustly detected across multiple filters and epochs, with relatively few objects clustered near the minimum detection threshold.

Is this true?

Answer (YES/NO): NO